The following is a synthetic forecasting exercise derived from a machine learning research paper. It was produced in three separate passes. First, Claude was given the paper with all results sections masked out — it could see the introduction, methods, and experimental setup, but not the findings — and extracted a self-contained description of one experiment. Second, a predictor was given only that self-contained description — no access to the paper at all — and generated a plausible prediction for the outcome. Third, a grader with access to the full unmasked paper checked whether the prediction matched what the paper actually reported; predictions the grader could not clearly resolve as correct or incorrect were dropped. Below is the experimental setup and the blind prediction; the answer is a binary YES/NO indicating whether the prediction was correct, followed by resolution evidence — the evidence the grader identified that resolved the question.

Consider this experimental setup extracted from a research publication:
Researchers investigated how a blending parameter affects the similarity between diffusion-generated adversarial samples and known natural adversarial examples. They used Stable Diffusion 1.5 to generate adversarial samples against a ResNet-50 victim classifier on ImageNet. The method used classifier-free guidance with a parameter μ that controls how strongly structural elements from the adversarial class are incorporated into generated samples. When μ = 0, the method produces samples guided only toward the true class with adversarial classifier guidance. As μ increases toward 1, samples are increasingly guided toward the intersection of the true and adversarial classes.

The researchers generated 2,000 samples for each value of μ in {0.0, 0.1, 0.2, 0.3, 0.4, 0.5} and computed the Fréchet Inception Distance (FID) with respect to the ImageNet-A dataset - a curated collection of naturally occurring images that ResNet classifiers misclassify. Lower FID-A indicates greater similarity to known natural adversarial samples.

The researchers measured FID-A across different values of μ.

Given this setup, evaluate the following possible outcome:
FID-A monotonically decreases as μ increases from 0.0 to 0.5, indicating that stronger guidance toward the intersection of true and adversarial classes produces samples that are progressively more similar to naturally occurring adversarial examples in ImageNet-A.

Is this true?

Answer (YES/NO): NO